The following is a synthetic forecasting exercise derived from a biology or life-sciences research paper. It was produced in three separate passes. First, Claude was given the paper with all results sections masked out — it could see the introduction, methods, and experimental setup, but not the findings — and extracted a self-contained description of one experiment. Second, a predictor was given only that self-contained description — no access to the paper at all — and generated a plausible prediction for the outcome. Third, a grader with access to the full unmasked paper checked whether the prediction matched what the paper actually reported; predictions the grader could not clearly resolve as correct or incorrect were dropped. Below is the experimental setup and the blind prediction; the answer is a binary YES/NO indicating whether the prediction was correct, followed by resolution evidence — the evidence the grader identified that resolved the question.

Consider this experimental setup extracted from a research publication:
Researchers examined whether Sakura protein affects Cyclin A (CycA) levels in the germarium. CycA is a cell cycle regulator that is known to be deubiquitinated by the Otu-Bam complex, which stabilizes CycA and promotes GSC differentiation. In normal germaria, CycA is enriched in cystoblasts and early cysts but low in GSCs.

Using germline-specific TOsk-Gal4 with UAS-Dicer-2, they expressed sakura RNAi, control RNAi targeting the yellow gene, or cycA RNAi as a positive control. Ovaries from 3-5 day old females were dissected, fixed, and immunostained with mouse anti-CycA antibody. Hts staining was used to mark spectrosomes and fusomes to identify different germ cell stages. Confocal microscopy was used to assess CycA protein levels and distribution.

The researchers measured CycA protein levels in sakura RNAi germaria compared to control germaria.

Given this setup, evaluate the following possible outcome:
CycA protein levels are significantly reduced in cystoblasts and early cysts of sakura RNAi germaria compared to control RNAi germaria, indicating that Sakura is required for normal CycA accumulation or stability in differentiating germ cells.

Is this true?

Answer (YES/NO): NO